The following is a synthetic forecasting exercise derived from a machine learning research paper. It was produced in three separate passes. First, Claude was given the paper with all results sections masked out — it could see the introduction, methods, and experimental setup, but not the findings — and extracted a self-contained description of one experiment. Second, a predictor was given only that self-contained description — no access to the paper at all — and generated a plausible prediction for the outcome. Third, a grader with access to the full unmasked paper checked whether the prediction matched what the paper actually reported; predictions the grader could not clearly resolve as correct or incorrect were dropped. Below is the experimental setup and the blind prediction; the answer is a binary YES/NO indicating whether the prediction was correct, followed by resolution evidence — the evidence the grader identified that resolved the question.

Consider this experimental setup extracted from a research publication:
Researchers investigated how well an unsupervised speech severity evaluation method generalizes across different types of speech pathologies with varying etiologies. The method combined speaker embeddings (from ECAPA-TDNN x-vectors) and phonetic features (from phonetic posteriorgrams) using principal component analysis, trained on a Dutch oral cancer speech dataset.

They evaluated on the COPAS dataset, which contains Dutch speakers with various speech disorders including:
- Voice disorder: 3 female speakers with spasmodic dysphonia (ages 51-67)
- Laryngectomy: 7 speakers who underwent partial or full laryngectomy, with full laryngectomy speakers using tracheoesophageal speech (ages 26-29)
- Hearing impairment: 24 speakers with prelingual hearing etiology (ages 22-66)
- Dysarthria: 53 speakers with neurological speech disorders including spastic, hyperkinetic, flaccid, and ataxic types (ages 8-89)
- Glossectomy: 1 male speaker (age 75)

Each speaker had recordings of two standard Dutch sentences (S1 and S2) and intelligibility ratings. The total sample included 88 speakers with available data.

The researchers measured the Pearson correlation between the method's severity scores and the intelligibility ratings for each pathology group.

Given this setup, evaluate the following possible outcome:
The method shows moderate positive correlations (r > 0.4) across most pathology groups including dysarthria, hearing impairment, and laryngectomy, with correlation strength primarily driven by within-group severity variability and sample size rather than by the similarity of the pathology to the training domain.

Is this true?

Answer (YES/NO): NO